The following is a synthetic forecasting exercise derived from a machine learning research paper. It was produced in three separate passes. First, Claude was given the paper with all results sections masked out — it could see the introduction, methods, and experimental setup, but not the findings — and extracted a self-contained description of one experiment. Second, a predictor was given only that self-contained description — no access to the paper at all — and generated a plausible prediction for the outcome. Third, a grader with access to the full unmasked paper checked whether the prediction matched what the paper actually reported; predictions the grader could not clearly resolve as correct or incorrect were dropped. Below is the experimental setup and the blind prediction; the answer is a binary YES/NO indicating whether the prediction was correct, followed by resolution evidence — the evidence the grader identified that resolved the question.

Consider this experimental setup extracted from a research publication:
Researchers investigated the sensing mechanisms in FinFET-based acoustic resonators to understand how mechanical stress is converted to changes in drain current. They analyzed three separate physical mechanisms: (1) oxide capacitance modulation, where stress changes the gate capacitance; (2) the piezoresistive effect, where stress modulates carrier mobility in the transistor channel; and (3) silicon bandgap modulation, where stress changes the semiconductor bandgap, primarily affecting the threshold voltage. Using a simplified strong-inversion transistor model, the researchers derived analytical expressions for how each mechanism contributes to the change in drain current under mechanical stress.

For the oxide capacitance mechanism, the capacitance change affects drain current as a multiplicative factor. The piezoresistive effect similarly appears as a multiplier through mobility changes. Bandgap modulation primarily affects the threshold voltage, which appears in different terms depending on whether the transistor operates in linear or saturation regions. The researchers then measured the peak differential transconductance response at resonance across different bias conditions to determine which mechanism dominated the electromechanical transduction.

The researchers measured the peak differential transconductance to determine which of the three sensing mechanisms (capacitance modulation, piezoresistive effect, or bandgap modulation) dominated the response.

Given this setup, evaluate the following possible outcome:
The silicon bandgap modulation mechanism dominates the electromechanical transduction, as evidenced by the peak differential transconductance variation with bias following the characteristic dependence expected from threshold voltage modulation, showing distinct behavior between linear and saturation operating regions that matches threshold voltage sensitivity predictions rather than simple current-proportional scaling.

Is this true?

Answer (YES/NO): NO